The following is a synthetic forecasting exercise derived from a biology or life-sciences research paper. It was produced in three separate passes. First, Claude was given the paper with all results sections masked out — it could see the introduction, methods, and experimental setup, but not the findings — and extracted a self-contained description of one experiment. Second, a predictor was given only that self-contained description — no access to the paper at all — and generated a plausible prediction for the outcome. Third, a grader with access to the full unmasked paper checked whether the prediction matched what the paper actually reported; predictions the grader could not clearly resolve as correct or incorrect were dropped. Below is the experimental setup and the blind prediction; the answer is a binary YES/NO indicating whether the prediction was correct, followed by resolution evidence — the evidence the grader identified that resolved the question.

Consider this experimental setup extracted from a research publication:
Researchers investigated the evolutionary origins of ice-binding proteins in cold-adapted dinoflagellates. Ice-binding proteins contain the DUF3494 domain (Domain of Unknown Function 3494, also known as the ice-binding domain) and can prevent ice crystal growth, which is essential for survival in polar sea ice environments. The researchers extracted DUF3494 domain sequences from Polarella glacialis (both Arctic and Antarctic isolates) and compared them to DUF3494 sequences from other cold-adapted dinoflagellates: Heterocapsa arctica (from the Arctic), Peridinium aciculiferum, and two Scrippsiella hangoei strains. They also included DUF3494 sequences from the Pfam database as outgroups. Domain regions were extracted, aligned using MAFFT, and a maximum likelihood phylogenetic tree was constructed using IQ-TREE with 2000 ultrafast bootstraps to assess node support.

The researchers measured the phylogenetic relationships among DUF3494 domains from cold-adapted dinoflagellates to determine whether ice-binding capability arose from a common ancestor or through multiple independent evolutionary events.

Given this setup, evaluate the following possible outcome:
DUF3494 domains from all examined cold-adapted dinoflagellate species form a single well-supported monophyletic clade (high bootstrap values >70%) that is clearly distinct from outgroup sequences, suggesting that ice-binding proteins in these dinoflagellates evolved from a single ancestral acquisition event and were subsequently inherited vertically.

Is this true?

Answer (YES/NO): NO